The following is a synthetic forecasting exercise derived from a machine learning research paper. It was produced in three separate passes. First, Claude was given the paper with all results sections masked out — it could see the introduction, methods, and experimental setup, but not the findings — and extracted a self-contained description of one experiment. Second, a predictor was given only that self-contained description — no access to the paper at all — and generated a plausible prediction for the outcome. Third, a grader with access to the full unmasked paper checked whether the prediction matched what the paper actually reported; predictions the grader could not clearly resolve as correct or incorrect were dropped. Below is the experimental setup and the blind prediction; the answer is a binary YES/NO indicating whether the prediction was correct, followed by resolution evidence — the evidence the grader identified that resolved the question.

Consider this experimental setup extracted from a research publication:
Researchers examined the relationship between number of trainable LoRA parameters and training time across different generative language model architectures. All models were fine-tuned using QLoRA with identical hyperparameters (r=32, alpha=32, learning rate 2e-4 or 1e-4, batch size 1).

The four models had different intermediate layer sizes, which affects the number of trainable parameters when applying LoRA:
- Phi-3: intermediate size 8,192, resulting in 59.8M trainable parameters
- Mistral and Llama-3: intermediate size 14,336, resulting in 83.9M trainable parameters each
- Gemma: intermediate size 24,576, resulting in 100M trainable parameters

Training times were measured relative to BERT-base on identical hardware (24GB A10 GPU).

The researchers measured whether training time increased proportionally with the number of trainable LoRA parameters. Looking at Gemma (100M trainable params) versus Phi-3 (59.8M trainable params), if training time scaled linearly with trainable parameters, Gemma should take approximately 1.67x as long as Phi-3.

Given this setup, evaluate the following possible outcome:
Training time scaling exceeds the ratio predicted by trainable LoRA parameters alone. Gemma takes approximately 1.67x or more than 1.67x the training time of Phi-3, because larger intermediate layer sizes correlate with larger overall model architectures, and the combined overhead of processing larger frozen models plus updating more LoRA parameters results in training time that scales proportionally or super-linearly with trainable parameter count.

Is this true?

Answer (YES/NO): YES